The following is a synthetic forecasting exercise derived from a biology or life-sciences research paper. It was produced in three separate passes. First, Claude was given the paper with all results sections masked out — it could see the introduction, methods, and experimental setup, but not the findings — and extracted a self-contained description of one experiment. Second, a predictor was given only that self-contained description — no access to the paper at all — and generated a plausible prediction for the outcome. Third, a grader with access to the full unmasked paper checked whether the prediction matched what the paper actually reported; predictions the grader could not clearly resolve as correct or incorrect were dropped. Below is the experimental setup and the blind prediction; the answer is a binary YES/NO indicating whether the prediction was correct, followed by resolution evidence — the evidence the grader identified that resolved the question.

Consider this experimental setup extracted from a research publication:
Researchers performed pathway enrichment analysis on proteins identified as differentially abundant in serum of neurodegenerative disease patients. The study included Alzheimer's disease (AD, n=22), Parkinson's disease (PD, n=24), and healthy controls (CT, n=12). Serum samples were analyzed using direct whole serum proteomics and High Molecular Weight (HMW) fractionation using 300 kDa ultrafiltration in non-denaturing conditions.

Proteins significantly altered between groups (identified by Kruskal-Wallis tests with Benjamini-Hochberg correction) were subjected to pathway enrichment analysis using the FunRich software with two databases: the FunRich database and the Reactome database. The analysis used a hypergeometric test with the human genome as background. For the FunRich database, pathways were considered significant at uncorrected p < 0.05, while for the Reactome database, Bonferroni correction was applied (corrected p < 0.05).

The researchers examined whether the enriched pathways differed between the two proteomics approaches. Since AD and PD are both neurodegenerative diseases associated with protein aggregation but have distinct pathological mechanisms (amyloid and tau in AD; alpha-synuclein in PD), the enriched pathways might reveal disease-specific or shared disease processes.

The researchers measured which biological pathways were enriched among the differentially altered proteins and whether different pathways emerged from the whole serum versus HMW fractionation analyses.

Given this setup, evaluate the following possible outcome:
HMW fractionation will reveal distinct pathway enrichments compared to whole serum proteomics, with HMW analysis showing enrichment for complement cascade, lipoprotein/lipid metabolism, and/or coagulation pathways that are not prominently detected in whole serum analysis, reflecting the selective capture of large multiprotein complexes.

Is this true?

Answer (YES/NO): YES